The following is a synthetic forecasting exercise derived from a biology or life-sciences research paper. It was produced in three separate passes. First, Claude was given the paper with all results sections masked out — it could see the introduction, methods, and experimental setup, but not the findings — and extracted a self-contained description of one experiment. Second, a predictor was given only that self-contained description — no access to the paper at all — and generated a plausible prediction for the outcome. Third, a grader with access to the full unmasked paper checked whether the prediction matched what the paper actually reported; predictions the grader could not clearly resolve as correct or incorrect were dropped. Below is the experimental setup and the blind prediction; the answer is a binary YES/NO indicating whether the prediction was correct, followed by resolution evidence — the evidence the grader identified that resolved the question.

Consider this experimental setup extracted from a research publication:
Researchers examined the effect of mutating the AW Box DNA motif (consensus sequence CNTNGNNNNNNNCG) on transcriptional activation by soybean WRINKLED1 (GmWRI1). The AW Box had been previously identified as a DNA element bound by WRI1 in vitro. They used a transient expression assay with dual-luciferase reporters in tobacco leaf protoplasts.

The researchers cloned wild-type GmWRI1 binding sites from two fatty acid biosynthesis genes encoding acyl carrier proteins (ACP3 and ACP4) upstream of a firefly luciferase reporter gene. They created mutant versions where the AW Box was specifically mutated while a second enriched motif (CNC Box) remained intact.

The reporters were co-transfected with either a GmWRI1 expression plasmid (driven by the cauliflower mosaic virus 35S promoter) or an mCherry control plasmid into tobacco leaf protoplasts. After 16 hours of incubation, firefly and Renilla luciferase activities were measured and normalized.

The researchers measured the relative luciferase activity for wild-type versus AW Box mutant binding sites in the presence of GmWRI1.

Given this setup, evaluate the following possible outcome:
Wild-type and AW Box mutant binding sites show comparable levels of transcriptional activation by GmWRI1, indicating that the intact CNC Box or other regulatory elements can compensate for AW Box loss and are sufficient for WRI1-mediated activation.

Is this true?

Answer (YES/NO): NO